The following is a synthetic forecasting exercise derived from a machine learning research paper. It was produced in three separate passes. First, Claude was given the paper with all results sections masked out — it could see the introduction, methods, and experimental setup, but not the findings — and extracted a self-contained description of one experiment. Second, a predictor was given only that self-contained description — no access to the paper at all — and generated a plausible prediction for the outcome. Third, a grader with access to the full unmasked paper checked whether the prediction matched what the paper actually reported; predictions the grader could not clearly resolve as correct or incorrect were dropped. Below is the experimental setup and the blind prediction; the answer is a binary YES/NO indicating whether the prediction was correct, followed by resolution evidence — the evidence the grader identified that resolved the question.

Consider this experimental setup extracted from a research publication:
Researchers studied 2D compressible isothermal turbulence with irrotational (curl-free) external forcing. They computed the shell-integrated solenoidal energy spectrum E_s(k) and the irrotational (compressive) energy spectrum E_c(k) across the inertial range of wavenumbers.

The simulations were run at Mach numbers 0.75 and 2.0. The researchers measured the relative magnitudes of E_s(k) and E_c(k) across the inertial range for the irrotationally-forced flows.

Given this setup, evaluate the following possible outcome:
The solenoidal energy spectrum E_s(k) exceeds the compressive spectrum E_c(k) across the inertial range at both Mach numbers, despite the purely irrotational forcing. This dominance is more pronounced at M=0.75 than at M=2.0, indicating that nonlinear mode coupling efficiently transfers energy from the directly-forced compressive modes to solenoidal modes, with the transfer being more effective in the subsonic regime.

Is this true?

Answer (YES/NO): NO